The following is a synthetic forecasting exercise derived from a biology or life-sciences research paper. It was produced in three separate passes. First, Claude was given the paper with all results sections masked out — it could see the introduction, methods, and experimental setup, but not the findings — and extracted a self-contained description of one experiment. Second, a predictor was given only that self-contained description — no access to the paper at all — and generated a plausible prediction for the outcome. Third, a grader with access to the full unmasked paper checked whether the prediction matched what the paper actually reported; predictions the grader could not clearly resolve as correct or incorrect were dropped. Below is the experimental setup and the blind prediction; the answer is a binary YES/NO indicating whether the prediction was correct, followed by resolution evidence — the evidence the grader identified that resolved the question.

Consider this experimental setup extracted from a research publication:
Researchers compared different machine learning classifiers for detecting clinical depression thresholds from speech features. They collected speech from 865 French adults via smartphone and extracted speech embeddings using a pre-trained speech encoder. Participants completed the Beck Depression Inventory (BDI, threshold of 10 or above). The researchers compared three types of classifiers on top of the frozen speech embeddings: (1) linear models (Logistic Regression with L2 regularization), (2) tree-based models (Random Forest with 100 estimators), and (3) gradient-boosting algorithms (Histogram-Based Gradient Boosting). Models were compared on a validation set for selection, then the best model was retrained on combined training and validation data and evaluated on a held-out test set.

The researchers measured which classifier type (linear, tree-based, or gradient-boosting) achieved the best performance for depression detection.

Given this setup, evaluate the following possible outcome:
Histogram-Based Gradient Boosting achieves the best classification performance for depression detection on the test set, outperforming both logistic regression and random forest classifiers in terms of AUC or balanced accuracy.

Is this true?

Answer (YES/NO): NO